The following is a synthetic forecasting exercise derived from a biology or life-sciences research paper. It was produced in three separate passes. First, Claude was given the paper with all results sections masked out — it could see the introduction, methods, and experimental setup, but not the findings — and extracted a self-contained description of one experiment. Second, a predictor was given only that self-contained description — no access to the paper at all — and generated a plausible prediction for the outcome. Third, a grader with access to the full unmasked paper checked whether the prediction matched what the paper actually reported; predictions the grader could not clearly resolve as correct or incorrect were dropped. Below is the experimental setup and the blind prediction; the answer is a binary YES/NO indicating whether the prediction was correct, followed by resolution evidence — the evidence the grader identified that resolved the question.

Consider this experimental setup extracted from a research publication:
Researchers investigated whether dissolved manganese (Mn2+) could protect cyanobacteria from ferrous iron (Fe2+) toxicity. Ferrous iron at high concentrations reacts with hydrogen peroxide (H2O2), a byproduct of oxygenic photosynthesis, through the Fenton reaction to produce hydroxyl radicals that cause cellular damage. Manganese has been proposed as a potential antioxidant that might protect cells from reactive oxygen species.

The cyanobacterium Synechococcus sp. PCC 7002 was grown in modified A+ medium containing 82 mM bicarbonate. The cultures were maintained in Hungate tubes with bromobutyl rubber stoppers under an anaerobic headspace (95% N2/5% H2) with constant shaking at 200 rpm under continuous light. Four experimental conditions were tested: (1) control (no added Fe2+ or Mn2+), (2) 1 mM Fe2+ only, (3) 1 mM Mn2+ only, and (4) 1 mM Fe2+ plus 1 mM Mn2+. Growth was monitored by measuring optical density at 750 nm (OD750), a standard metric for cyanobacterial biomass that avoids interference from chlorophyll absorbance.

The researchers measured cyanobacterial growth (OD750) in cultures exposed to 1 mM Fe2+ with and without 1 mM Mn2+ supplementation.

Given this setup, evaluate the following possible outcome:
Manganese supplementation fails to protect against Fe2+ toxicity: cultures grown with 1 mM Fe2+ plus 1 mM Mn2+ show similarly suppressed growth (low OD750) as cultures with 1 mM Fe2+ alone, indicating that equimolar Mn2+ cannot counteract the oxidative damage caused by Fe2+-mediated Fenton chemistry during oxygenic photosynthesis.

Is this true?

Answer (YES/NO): NO